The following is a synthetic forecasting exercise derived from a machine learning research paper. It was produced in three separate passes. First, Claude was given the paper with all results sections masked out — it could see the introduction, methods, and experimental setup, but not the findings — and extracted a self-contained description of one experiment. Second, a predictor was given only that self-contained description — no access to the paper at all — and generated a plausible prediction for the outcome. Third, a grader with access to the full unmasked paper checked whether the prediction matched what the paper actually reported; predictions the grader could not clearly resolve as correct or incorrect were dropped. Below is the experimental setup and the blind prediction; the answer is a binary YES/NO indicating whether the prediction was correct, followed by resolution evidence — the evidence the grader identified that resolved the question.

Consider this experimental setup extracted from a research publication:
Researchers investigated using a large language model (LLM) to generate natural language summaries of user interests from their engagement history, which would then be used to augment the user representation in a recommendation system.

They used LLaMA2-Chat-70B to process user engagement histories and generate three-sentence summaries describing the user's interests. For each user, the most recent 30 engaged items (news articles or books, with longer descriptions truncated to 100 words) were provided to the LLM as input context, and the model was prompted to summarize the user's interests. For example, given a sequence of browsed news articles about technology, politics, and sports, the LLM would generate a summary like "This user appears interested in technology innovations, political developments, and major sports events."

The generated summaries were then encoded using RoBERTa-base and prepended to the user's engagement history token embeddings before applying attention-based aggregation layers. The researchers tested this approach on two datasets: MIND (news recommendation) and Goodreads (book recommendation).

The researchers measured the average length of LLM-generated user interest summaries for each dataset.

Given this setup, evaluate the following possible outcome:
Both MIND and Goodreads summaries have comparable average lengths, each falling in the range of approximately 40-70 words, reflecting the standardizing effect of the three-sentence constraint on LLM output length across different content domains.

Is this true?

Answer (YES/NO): NO